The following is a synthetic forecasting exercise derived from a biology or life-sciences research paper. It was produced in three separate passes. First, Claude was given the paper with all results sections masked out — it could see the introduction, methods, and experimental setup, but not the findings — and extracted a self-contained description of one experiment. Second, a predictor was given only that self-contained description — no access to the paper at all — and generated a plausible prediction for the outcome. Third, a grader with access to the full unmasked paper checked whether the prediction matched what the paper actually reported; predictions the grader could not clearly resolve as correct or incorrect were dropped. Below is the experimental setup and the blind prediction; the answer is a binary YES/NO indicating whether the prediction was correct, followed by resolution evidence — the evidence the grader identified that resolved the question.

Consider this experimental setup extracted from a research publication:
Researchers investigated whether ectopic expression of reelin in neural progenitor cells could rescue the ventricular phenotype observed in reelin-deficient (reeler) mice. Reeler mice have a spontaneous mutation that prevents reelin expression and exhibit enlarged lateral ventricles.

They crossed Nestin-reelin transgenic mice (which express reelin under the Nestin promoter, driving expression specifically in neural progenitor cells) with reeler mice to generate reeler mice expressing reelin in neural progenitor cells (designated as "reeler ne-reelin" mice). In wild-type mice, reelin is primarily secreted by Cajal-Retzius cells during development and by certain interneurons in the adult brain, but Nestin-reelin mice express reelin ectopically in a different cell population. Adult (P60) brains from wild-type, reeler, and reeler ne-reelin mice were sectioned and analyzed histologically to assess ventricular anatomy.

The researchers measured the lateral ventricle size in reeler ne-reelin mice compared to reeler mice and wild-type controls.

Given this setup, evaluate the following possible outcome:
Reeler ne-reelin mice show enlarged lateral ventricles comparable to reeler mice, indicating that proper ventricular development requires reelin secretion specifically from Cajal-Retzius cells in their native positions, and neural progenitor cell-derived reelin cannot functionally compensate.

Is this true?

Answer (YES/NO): NO